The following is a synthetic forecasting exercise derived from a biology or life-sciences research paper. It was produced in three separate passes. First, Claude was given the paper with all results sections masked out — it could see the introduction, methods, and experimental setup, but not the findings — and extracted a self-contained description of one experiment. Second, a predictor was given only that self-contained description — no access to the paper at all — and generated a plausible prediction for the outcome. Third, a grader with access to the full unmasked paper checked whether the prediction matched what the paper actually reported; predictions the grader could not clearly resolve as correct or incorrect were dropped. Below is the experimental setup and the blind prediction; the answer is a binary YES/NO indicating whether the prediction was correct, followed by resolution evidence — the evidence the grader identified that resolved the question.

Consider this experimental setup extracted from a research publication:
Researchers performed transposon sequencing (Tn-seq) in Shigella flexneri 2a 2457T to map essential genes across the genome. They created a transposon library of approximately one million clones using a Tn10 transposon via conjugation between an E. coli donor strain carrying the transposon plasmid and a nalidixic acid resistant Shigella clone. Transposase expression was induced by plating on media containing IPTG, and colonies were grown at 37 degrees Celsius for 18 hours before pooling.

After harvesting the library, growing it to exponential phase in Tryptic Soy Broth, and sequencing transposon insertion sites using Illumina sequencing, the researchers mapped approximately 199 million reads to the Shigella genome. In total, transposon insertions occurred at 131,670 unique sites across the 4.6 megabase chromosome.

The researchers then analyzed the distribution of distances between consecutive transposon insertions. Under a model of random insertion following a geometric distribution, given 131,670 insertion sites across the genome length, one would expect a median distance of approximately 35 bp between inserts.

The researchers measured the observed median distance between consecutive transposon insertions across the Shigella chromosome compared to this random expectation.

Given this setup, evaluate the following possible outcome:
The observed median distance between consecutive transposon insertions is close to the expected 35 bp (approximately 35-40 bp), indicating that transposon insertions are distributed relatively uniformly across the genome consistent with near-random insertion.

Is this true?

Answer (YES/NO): NO